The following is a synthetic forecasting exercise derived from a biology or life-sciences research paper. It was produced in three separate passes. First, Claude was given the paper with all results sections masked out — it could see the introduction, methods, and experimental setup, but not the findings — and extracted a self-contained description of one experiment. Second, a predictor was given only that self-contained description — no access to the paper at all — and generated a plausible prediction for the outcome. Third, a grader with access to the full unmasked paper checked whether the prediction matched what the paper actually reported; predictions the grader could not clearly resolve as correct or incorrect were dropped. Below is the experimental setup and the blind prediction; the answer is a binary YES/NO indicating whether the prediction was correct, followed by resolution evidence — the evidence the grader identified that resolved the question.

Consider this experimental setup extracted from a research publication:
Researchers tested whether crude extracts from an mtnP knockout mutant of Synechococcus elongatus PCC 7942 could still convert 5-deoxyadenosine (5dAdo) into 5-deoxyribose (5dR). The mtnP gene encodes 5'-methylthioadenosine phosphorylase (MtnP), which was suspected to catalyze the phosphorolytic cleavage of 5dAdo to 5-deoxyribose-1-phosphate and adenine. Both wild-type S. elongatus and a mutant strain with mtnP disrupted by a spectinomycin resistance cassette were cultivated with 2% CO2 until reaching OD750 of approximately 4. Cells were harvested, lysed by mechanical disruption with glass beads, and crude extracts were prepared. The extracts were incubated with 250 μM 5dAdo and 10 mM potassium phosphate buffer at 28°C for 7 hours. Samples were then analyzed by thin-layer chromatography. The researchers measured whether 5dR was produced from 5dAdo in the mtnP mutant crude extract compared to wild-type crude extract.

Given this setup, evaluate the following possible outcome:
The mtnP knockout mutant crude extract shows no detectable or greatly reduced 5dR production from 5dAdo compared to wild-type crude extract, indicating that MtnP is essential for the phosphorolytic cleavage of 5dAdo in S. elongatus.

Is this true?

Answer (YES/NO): YES